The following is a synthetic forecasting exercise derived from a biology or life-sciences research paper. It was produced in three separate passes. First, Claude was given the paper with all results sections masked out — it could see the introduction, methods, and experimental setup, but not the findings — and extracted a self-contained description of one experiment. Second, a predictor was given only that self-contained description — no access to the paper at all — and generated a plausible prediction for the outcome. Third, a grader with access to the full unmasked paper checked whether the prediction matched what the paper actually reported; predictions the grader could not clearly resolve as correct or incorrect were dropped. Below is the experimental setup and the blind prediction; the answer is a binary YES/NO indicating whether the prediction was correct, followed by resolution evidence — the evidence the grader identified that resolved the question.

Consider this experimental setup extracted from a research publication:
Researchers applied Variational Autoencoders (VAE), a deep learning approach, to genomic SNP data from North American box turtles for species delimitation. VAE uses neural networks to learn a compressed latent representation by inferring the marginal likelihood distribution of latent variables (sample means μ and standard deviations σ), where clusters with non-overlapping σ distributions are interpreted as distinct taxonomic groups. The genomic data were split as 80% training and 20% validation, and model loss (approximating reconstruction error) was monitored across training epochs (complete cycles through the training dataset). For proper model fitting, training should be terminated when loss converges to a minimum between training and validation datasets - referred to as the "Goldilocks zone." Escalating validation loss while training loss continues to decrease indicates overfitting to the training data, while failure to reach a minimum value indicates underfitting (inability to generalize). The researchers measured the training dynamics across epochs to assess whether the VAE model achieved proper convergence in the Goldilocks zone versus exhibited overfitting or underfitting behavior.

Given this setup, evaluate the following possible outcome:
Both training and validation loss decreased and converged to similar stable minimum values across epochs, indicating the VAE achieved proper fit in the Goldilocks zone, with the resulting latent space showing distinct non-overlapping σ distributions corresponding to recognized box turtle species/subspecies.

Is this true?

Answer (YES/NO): NO